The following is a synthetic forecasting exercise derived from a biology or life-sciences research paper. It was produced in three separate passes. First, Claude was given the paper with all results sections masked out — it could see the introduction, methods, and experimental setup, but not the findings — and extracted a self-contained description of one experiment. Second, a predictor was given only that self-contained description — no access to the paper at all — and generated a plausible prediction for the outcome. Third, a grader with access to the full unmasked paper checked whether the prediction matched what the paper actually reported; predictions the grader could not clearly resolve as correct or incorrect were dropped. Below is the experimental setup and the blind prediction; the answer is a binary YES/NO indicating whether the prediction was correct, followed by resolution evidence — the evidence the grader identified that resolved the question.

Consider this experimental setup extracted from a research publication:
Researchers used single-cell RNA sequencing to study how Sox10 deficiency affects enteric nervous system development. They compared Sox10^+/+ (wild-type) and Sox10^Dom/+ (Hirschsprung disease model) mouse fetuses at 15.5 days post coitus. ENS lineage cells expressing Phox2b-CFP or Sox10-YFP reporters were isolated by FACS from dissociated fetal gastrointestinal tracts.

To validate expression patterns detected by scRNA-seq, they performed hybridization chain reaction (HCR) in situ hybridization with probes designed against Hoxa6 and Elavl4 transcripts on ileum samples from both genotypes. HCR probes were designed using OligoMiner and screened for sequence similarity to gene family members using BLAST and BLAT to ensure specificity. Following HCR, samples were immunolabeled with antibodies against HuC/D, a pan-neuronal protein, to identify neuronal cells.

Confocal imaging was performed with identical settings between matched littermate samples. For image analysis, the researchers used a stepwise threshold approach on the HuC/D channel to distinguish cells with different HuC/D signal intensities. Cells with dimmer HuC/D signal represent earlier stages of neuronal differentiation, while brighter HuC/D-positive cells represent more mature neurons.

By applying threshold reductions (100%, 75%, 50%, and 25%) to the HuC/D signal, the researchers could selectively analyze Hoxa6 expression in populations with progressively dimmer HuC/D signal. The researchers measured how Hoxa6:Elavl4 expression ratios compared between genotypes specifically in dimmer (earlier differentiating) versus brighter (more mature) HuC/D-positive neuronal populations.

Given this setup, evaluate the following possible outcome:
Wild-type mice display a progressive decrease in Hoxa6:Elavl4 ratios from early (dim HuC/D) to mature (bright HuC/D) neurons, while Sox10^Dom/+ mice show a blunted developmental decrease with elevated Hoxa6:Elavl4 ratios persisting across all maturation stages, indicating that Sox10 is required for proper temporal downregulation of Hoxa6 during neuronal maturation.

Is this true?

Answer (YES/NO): NO